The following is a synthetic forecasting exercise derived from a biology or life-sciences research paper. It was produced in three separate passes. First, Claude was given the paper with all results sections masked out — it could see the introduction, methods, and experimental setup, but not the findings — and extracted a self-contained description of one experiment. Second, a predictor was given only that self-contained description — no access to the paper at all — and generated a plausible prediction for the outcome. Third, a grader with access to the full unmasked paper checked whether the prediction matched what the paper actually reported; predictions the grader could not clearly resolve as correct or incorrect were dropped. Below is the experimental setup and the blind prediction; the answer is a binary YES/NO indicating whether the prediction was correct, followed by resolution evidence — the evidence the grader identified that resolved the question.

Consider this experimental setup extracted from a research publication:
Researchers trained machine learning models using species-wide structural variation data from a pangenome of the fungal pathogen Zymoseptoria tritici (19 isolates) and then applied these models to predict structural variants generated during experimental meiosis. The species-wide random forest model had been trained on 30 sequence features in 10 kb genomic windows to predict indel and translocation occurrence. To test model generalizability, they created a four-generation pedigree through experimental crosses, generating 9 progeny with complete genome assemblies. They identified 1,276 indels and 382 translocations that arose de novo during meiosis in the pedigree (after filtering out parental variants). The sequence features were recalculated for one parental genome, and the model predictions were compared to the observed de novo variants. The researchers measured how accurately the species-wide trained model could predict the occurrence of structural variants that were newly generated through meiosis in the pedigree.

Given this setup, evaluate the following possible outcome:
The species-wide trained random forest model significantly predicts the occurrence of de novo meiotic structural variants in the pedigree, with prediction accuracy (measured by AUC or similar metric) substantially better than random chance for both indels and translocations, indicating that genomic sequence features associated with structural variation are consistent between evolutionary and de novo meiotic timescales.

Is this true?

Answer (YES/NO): YES